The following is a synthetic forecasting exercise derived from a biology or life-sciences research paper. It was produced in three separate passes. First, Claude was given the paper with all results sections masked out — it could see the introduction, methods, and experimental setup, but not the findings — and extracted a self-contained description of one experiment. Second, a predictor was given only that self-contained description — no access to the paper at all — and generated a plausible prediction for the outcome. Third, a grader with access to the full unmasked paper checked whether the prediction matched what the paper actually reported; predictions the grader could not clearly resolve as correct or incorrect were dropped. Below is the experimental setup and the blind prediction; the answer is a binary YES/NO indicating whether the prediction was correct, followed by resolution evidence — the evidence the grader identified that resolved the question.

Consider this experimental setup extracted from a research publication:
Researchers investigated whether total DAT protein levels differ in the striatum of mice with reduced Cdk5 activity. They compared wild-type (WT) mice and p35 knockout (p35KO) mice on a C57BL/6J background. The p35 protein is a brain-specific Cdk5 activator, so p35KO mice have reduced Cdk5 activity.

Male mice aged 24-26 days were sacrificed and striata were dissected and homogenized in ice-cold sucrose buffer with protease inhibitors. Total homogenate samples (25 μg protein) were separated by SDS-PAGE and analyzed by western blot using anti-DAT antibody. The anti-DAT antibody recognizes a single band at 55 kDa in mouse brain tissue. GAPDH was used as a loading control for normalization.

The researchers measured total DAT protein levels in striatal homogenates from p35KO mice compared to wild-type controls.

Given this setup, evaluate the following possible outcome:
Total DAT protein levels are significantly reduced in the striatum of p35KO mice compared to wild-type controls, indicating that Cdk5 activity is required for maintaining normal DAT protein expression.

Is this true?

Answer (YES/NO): NO